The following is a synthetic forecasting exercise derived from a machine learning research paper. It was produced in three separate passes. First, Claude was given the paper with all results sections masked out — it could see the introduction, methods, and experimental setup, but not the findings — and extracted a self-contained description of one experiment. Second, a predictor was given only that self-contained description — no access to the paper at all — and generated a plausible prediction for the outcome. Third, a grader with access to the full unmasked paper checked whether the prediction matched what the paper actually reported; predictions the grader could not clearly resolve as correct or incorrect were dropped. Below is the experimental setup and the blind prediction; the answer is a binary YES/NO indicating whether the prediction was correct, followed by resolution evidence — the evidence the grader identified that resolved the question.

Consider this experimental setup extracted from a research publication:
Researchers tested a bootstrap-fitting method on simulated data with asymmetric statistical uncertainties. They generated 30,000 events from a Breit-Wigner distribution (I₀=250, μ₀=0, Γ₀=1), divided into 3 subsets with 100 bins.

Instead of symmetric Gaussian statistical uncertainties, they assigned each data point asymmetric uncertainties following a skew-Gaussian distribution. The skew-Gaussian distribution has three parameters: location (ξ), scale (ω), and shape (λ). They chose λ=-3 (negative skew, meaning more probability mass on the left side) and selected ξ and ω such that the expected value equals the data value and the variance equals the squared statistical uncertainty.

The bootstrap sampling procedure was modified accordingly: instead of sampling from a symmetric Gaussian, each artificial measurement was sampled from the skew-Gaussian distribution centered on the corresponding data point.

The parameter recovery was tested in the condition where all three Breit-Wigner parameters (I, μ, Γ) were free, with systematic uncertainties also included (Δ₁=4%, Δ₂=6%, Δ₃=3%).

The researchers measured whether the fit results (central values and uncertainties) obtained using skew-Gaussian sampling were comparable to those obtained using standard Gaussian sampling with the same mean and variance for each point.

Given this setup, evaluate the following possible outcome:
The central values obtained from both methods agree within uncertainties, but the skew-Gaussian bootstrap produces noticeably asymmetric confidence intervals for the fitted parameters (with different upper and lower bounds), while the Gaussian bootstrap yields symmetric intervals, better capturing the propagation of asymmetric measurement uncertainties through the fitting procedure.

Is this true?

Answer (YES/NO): NO